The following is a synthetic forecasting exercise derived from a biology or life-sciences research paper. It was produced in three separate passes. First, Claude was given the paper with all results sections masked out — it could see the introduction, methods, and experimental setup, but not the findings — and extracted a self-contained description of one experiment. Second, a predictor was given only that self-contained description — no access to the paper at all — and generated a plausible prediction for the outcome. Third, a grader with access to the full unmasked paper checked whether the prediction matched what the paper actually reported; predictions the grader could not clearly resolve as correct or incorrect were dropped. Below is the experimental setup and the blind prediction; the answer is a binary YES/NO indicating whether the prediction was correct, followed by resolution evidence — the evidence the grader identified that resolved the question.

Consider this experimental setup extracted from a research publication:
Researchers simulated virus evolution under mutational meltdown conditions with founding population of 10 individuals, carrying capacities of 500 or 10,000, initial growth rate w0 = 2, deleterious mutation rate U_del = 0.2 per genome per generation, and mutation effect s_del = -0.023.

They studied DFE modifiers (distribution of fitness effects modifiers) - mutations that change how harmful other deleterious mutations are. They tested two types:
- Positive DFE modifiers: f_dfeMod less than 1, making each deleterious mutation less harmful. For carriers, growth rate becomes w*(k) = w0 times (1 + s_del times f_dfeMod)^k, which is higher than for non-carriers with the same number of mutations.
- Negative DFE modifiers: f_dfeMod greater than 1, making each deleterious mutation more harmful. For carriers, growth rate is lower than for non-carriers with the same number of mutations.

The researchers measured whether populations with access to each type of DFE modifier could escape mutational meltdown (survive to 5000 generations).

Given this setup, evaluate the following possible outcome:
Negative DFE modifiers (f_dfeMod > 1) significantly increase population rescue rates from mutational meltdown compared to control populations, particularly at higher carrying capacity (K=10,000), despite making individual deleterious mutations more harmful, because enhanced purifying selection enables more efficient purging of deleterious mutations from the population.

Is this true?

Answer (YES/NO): NO